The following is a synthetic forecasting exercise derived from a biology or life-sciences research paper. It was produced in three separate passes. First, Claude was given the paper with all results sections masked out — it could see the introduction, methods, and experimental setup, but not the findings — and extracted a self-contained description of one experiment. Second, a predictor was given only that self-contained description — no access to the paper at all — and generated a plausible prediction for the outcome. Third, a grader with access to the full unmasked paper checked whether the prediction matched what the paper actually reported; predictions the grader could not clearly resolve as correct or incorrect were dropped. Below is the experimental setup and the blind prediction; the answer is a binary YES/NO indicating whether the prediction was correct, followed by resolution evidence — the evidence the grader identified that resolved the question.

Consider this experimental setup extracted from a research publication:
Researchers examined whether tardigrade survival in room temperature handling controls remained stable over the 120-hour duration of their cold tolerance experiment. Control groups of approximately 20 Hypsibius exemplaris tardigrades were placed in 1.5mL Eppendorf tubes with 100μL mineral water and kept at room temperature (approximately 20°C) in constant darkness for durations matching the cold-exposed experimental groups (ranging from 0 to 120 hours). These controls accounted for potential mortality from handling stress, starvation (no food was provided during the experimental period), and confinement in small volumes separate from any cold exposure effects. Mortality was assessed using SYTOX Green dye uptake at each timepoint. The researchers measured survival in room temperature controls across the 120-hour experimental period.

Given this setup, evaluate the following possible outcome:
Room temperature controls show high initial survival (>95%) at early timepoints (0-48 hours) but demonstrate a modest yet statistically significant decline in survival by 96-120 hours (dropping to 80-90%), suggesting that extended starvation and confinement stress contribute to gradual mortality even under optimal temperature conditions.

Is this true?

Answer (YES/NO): NO